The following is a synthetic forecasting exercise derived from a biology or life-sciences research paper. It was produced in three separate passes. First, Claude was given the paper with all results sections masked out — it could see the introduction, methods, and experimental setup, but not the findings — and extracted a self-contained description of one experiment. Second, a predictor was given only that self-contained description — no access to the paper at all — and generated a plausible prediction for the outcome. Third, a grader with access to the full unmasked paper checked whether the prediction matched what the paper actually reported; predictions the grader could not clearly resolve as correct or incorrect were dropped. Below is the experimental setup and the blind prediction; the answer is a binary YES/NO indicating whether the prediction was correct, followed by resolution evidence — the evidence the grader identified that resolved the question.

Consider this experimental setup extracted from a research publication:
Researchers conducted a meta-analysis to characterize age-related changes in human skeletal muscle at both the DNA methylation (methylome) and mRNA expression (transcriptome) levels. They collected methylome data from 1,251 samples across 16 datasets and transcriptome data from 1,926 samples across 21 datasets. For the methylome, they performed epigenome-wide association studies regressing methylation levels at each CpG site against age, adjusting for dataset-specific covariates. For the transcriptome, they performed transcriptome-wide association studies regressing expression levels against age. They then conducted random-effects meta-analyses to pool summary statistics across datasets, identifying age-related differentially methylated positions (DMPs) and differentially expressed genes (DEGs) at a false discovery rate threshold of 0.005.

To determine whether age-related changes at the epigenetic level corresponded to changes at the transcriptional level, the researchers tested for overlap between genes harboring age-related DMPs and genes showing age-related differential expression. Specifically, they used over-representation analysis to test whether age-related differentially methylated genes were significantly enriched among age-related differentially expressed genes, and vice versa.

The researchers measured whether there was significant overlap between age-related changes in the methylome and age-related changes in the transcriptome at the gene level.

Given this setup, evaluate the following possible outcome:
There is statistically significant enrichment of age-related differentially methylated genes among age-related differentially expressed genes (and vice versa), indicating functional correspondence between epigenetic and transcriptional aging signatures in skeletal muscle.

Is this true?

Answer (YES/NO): YES